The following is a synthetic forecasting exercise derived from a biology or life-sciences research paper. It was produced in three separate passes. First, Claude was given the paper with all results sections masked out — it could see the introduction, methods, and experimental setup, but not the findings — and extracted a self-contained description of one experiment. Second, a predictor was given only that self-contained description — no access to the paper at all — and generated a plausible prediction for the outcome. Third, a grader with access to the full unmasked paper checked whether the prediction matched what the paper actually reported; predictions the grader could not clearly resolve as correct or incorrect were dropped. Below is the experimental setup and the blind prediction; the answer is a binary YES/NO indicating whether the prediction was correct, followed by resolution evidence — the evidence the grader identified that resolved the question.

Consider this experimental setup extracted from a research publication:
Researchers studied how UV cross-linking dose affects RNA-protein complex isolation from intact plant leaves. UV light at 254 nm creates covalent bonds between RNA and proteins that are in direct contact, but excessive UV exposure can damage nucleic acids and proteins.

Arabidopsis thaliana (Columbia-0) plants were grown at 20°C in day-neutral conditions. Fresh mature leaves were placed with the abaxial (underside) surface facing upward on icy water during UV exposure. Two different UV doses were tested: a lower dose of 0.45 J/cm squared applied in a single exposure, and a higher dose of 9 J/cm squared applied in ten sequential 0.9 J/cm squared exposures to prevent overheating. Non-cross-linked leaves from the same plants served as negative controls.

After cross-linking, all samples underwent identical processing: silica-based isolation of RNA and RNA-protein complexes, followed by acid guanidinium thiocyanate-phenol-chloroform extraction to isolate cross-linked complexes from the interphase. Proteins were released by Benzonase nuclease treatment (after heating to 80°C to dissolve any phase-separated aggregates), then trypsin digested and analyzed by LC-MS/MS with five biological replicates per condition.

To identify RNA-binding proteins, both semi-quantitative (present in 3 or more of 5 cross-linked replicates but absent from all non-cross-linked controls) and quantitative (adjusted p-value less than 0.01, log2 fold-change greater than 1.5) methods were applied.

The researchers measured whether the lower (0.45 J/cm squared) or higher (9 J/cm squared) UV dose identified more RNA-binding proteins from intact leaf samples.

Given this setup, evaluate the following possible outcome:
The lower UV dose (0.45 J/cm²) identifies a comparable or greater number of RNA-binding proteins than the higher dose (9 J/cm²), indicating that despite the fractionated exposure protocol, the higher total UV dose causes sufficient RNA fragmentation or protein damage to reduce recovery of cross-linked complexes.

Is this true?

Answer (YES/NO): NO